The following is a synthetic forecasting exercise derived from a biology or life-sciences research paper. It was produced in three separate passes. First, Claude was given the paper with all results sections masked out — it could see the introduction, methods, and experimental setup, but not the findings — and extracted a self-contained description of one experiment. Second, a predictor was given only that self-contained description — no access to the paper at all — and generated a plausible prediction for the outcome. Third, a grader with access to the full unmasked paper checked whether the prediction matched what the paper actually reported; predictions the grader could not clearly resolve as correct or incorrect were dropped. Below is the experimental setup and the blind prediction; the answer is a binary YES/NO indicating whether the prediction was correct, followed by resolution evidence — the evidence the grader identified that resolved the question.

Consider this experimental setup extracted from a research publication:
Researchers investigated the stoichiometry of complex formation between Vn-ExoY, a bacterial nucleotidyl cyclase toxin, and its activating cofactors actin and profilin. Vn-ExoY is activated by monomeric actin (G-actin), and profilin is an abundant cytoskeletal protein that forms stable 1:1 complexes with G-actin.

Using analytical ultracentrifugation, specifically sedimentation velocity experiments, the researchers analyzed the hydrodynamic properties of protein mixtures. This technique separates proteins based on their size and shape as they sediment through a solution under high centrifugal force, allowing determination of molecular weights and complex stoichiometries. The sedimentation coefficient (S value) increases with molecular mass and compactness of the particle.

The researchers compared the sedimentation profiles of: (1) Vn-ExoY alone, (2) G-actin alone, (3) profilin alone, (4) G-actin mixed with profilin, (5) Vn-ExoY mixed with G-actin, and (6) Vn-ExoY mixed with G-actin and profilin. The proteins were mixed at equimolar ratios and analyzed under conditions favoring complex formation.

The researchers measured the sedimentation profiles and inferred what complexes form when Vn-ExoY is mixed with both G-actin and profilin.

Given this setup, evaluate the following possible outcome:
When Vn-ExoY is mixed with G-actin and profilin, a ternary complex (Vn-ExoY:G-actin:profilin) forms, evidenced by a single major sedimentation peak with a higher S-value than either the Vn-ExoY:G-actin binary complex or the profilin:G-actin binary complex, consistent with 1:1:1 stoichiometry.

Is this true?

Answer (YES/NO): YES